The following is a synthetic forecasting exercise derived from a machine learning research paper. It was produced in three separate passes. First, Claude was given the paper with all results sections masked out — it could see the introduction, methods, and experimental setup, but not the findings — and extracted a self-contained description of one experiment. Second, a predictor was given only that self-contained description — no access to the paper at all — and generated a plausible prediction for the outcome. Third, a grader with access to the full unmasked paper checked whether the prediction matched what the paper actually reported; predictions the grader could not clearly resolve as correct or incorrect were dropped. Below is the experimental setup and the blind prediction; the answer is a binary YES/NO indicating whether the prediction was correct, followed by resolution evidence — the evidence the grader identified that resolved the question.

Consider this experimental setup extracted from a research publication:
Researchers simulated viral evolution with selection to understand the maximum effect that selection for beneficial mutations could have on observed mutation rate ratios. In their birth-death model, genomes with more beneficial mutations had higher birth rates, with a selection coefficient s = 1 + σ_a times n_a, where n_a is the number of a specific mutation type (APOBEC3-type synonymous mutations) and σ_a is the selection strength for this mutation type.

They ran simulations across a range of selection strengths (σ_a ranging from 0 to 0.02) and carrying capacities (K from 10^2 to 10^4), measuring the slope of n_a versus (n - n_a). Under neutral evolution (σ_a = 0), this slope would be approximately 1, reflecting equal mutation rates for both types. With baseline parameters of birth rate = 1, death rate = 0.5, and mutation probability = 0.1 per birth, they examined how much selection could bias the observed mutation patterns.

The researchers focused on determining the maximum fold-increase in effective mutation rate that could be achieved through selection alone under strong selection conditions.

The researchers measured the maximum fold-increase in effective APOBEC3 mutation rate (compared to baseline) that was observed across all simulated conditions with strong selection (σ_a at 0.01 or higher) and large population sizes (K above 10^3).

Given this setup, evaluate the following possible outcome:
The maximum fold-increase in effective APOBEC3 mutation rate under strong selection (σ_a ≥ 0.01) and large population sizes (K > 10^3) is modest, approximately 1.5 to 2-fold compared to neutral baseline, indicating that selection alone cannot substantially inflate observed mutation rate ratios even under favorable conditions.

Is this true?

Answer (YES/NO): YES